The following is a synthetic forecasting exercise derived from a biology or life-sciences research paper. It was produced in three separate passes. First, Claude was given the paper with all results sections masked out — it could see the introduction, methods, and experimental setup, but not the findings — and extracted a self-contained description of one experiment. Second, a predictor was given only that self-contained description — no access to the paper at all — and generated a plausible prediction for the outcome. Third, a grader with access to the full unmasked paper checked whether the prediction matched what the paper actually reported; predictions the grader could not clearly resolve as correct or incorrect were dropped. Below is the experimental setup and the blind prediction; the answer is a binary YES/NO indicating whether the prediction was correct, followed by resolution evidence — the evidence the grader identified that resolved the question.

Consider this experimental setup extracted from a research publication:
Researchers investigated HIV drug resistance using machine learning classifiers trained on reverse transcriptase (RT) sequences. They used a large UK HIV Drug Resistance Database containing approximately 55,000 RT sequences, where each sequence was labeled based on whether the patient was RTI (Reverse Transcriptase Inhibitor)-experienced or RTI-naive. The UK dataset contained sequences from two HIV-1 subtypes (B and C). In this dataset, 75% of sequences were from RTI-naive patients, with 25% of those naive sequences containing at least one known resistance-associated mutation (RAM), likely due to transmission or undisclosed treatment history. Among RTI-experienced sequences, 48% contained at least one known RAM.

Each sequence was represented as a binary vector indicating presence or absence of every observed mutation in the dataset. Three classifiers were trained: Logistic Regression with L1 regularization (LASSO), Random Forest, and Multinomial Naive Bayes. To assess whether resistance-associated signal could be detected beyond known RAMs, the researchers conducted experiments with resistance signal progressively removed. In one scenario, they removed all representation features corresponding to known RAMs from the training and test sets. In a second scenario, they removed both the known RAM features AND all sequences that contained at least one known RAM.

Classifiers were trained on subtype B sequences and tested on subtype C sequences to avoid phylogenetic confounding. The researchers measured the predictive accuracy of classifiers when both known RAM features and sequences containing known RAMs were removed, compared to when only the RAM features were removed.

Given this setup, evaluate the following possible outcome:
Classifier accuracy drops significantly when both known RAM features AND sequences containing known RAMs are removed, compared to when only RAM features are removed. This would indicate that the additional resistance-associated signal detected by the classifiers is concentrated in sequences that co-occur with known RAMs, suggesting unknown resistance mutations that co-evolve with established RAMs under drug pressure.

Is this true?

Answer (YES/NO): YES